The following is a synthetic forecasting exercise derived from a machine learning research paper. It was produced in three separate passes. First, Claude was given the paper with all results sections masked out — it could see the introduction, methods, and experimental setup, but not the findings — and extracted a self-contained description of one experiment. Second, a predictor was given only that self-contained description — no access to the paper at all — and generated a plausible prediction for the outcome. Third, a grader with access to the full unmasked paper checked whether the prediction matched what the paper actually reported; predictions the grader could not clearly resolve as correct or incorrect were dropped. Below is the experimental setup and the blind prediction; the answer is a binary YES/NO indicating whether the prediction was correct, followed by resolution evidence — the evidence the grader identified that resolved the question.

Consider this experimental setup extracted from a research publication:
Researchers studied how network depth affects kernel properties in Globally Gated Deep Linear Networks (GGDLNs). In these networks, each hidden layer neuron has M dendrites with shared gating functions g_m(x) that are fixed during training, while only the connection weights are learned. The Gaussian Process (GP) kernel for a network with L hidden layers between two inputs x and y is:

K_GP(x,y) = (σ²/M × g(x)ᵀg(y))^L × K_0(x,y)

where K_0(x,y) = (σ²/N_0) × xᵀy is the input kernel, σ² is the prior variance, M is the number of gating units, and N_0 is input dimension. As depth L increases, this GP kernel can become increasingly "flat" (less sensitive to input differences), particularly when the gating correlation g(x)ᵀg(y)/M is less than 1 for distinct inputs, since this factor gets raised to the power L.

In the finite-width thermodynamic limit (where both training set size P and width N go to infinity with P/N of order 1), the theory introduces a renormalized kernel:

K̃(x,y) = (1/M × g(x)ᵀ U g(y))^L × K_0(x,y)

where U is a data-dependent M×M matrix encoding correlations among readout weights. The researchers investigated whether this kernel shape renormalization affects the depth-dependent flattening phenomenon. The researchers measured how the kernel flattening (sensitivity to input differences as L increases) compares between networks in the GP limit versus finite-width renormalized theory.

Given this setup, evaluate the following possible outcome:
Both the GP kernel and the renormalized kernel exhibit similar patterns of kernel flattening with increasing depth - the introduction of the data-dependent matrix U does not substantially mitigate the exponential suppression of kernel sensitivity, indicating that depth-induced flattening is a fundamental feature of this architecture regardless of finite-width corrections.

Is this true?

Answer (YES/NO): NO